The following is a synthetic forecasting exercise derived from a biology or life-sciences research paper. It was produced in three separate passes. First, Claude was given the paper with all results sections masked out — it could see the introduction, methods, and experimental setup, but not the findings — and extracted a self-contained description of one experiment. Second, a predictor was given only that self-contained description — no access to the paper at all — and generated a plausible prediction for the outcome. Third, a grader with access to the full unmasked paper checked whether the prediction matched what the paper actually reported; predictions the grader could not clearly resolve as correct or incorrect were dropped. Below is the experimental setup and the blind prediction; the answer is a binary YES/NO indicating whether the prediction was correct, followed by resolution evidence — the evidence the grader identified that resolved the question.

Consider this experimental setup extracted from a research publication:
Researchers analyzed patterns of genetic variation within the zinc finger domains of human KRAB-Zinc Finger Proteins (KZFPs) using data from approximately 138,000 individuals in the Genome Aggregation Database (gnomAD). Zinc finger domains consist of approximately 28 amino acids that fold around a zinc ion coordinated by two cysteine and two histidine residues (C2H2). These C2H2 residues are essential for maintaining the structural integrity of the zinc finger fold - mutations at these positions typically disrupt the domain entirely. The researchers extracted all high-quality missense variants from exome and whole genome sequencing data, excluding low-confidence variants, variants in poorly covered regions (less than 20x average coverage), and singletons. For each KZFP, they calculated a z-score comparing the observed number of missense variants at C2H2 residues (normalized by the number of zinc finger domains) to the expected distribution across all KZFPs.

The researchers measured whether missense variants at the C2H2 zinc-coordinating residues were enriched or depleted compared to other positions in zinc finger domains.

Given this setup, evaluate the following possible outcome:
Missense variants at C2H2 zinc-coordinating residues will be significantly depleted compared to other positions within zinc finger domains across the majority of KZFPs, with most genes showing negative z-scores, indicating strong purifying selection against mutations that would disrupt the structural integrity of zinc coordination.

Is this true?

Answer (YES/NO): NO